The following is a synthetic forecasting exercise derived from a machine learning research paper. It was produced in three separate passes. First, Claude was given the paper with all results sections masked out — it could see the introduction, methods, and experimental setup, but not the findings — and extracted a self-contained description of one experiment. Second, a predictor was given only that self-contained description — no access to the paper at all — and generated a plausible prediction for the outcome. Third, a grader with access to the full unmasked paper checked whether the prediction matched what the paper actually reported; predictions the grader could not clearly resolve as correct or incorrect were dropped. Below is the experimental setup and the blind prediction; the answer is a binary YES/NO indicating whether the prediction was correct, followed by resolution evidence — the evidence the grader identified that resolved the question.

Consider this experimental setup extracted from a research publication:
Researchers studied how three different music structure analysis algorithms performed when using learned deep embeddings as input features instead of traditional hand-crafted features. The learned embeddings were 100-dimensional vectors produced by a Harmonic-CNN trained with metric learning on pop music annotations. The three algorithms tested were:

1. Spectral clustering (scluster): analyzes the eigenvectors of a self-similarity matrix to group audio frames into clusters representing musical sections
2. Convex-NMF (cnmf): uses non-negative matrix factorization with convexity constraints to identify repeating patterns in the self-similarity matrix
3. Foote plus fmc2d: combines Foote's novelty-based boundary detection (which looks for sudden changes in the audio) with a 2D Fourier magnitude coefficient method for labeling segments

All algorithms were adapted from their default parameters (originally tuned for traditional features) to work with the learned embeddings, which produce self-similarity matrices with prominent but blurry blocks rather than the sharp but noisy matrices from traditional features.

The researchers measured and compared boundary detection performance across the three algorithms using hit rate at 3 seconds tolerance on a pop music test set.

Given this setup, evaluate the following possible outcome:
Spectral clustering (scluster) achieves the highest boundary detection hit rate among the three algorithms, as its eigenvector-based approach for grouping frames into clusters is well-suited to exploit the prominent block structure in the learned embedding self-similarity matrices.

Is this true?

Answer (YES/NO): YES